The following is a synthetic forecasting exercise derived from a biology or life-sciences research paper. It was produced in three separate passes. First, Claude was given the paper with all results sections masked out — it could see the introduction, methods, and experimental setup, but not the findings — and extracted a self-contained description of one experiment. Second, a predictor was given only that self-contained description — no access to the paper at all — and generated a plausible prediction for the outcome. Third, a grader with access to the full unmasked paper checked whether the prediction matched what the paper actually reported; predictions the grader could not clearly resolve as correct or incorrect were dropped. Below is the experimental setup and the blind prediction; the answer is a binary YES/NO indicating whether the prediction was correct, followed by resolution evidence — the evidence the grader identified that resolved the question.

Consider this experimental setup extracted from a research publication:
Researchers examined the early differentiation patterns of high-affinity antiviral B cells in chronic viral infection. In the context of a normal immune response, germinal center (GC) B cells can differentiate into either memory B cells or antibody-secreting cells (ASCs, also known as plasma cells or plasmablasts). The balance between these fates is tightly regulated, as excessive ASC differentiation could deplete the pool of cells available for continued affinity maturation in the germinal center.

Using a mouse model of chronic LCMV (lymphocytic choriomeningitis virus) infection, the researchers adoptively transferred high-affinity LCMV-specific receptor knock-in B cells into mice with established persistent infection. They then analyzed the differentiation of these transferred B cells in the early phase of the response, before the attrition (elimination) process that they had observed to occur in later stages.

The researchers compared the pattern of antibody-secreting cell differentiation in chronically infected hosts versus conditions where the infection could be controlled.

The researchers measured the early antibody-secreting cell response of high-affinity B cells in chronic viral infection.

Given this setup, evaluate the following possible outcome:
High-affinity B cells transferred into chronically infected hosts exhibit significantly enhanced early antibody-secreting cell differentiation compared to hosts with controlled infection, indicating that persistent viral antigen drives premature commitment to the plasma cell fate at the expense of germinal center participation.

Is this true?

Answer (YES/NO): YES